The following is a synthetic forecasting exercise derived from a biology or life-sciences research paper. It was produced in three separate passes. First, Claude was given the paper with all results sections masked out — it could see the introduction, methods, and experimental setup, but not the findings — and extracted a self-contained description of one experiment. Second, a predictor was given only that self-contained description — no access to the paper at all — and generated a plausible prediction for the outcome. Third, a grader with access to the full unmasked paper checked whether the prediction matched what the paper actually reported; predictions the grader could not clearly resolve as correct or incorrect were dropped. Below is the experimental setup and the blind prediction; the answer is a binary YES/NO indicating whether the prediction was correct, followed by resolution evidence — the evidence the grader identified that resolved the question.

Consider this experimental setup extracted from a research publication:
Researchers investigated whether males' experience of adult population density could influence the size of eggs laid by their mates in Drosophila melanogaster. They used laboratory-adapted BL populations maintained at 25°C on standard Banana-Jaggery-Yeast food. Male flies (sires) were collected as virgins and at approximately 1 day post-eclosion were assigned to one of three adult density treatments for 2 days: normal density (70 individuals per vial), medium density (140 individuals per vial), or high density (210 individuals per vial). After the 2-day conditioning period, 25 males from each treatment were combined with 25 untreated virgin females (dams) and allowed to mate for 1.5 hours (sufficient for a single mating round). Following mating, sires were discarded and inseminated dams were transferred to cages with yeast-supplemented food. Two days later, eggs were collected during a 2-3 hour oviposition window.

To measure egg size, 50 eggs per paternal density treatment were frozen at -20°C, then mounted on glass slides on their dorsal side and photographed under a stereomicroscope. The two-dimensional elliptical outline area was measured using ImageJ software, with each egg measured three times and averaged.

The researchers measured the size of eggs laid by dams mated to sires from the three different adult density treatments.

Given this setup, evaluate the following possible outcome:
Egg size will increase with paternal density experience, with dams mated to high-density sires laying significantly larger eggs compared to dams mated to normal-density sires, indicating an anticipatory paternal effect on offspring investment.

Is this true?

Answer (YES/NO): NO